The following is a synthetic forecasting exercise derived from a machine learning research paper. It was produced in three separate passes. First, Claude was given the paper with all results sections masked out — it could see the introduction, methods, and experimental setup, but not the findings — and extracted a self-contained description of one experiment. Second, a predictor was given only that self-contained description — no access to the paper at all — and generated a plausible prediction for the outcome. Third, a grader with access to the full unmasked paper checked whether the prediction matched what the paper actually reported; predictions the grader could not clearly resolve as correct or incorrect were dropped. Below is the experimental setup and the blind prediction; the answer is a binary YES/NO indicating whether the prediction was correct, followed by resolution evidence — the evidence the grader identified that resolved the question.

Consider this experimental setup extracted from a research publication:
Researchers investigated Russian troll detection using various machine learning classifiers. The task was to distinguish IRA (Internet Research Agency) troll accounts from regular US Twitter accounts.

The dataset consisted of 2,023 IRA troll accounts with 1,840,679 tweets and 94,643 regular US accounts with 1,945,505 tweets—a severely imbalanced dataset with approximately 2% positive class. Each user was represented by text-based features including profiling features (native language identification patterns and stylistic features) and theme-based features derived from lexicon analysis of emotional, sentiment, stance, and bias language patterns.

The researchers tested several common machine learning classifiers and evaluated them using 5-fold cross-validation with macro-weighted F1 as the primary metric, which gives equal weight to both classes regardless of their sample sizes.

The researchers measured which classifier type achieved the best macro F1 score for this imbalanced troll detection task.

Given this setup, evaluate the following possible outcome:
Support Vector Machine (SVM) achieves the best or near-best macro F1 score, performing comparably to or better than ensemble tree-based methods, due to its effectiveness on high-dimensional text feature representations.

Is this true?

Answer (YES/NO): NO